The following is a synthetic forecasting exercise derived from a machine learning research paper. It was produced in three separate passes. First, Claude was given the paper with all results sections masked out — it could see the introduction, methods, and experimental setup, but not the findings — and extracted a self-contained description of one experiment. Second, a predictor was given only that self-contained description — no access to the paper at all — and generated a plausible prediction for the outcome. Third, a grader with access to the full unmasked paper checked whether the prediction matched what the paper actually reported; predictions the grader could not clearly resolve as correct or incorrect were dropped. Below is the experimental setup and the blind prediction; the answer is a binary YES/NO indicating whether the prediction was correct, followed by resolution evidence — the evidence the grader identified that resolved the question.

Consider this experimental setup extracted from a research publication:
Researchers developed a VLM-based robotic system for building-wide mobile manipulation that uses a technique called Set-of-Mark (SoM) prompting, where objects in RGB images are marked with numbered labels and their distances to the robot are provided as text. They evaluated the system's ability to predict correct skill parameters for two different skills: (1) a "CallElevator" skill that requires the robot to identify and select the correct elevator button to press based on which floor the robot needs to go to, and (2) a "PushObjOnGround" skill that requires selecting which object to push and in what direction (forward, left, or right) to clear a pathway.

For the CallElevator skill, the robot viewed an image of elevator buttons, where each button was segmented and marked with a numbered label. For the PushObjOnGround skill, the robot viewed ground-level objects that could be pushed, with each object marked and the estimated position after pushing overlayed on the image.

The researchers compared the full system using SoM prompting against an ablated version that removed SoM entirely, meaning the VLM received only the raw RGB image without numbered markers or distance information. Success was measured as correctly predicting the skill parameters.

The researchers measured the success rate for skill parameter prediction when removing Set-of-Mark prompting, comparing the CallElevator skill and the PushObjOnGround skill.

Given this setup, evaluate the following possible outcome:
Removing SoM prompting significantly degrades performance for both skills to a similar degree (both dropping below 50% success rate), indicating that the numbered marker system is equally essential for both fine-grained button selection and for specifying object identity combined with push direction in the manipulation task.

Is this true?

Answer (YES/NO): NO